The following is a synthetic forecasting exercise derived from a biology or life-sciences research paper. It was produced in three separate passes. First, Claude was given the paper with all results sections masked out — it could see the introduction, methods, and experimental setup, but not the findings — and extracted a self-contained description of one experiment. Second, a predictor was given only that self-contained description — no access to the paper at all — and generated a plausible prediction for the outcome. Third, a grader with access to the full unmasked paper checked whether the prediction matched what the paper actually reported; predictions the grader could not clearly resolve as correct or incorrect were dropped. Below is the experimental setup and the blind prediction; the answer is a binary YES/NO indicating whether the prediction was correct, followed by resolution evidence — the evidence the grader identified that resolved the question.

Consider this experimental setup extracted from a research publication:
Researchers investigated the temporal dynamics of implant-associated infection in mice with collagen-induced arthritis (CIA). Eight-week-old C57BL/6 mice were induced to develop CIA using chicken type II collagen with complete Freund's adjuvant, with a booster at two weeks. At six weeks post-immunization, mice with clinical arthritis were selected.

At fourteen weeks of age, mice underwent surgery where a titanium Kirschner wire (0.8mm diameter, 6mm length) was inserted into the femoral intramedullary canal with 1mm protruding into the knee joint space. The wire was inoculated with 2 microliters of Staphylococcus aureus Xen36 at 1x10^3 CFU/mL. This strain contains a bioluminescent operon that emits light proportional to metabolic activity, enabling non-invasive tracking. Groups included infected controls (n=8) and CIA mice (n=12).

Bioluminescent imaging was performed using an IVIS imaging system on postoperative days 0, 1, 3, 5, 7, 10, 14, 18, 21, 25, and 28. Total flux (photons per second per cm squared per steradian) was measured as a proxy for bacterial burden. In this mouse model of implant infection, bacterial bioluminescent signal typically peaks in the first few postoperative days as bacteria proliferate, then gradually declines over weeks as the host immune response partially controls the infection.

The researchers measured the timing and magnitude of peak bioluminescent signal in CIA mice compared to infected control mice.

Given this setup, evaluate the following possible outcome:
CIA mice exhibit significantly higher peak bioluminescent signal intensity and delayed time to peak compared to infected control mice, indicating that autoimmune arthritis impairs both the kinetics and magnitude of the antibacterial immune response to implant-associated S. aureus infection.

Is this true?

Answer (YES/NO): NO